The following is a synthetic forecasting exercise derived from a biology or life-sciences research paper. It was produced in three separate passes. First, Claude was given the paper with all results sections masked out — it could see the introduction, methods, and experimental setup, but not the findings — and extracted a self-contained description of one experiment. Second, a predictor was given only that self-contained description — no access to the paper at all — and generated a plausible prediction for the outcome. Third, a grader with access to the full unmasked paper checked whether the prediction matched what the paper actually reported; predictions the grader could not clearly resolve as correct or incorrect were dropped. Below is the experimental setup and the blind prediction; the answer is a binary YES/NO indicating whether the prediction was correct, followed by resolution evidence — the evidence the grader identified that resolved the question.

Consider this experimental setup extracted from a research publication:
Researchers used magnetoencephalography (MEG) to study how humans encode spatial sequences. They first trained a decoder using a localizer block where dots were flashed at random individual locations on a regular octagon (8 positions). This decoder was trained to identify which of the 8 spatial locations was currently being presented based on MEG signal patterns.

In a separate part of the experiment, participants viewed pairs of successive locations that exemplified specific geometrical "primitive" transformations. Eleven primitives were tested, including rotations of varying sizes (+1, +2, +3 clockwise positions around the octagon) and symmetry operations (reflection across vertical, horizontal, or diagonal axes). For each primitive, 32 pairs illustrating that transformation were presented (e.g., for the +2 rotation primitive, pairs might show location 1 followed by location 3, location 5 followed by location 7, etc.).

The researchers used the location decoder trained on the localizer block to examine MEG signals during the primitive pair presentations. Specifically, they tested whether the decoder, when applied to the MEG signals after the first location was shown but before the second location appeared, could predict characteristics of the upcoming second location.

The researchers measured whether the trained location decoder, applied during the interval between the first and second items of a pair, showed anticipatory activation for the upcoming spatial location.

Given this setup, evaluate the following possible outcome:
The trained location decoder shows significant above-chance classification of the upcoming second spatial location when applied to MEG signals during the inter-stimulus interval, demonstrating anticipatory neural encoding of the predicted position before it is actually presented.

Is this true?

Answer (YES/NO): YES